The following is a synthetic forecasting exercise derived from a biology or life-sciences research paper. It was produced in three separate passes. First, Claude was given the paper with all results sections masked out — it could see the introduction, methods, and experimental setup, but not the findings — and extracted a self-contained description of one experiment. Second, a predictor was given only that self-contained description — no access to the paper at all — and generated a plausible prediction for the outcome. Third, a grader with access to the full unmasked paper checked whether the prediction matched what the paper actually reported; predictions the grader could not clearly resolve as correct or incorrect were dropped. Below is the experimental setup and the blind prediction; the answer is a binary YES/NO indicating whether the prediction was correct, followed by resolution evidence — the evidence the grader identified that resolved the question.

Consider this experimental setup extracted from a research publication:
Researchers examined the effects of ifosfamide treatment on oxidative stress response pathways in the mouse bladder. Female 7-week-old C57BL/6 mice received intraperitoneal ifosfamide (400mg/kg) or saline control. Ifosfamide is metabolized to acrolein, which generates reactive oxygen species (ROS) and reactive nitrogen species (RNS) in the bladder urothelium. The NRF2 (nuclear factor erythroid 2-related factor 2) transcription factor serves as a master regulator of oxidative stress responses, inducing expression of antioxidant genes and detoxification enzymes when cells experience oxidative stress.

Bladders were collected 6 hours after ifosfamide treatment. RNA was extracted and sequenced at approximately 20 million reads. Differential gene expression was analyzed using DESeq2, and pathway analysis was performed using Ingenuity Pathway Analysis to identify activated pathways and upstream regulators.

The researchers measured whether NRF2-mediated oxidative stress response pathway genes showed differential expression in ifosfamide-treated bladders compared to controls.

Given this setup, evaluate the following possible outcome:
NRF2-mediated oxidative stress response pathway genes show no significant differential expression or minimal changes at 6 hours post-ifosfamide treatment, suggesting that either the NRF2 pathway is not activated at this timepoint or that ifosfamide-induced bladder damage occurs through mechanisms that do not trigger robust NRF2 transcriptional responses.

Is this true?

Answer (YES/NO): NO